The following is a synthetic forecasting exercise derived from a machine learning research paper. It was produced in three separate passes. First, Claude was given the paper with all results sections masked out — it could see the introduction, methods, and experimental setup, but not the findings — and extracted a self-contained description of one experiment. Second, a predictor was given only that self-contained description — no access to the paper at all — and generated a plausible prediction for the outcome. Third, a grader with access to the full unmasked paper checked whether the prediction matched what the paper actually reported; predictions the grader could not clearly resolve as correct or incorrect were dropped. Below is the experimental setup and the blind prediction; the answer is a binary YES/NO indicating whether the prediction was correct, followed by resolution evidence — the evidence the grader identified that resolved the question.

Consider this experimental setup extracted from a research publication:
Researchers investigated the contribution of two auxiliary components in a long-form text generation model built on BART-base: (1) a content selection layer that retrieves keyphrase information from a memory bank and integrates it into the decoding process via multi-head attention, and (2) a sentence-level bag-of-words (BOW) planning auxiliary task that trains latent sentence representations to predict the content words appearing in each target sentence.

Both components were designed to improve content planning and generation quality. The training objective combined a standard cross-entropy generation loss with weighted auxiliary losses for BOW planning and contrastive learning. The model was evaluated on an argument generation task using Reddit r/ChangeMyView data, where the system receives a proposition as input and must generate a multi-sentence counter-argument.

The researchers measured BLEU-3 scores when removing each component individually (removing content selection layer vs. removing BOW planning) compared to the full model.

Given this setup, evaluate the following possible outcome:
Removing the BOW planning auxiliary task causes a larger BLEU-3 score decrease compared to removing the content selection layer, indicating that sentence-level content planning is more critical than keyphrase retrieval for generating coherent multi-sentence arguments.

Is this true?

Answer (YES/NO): NO